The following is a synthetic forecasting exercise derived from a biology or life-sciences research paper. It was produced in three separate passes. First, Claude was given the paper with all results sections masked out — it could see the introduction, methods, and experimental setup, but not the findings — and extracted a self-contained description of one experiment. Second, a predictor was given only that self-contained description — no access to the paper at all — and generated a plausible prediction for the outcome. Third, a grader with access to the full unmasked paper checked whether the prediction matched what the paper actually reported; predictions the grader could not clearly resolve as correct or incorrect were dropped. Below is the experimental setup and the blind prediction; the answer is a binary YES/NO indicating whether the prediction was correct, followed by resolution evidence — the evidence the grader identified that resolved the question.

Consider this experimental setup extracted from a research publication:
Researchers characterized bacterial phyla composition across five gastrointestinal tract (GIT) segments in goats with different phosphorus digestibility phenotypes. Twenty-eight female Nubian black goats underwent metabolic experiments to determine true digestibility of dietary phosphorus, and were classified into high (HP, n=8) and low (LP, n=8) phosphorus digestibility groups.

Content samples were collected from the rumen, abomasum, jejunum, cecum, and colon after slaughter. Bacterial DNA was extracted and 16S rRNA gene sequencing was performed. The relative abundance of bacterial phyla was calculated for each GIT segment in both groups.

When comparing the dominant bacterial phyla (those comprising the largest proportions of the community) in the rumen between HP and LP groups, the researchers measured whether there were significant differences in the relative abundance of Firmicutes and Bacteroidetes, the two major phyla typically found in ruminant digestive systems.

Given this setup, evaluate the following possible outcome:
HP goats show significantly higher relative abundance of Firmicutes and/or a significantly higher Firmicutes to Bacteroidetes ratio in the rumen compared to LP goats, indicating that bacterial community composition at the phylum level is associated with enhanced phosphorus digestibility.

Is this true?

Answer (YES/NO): NO